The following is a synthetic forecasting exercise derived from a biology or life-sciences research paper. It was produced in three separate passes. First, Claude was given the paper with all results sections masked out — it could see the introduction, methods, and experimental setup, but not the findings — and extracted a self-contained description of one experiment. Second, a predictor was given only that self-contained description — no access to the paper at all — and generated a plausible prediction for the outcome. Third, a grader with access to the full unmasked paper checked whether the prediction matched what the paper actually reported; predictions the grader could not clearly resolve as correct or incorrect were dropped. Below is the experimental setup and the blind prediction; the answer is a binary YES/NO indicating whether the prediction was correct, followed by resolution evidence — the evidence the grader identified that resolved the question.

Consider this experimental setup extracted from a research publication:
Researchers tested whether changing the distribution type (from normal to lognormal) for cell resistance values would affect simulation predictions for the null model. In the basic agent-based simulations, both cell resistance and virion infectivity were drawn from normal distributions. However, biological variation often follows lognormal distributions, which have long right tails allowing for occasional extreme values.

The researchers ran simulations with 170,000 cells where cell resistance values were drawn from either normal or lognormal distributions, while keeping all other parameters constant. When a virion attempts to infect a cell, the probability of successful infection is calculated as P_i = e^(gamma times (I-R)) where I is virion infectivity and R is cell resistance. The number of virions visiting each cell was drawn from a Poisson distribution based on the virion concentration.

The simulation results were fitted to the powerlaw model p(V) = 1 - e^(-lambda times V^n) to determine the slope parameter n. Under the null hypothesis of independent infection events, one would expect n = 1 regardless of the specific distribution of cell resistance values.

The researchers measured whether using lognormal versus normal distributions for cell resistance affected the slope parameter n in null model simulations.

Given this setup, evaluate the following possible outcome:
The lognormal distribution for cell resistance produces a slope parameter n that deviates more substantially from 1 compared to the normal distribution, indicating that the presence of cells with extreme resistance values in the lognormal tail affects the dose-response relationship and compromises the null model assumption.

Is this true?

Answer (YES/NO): NO